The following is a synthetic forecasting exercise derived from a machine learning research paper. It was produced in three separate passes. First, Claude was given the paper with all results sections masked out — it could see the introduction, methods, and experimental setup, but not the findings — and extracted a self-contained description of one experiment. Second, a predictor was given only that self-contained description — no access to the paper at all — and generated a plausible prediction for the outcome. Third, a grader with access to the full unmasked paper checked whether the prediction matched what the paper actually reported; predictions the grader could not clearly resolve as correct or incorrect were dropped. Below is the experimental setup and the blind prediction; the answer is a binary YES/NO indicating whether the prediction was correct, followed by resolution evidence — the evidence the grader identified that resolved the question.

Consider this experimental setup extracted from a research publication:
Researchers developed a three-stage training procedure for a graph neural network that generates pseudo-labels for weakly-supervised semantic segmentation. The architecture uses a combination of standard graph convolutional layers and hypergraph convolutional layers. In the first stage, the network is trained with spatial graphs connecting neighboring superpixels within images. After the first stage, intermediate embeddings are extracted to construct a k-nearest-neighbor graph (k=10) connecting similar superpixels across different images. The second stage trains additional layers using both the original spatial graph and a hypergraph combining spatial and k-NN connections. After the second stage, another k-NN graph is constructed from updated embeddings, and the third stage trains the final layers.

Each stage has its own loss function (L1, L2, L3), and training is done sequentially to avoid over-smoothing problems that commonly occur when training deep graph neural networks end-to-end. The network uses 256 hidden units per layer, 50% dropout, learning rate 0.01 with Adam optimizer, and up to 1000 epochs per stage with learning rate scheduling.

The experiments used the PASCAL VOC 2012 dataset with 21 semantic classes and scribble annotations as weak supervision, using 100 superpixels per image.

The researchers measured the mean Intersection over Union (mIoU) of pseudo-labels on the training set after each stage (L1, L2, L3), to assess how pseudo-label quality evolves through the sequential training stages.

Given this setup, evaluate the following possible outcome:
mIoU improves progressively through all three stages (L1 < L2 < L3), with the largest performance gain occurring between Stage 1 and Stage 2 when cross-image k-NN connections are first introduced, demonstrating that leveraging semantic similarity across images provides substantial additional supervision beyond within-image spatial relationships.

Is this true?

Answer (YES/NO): YES